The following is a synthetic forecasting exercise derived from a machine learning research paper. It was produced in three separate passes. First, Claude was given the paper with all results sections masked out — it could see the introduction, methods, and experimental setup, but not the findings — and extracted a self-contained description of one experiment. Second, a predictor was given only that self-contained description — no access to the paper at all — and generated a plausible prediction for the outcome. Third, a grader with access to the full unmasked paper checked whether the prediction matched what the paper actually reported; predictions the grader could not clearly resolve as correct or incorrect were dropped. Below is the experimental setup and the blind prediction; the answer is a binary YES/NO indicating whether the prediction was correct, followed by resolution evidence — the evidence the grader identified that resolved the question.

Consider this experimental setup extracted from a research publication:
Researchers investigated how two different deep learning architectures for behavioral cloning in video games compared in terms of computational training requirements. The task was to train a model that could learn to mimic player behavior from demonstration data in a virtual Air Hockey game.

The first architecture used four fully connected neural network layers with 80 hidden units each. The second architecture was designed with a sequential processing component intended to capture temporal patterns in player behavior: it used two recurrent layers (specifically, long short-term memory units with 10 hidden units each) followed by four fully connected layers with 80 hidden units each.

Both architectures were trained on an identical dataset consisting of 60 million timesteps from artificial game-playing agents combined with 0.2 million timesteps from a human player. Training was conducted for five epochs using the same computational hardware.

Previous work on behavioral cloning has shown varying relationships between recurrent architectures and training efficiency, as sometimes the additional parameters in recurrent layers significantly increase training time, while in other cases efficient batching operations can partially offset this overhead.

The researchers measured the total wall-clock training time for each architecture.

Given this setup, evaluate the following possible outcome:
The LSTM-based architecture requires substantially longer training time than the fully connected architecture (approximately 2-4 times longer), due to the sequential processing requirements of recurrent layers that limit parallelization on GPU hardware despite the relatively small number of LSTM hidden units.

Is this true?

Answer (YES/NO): NO